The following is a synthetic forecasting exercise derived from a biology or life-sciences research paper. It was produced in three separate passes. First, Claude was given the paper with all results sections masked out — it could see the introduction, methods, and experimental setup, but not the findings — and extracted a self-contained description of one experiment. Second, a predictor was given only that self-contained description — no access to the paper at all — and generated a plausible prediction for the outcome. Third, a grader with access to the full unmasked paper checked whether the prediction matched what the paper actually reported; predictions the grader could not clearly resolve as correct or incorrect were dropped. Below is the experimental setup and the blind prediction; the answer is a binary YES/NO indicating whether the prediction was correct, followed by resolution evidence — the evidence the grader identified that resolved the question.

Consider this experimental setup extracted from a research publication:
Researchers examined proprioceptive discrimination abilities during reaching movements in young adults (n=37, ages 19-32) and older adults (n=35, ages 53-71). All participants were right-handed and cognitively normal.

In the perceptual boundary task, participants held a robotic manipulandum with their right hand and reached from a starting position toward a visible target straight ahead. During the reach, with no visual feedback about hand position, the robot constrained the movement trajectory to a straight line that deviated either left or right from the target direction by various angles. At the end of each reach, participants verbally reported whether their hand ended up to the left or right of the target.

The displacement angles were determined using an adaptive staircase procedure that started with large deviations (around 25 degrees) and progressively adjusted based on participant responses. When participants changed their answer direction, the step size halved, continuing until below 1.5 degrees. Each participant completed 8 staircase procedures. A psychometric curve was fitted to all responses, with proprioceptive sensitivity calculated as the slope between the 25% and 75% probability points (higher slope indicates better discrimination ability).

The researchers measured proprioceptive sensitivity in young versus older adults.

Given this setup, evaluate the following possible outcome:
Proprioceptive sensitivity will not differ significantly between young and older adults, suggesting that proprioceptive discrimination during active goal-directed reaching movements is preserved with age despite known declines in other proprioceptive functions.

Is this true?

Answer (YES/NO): YES